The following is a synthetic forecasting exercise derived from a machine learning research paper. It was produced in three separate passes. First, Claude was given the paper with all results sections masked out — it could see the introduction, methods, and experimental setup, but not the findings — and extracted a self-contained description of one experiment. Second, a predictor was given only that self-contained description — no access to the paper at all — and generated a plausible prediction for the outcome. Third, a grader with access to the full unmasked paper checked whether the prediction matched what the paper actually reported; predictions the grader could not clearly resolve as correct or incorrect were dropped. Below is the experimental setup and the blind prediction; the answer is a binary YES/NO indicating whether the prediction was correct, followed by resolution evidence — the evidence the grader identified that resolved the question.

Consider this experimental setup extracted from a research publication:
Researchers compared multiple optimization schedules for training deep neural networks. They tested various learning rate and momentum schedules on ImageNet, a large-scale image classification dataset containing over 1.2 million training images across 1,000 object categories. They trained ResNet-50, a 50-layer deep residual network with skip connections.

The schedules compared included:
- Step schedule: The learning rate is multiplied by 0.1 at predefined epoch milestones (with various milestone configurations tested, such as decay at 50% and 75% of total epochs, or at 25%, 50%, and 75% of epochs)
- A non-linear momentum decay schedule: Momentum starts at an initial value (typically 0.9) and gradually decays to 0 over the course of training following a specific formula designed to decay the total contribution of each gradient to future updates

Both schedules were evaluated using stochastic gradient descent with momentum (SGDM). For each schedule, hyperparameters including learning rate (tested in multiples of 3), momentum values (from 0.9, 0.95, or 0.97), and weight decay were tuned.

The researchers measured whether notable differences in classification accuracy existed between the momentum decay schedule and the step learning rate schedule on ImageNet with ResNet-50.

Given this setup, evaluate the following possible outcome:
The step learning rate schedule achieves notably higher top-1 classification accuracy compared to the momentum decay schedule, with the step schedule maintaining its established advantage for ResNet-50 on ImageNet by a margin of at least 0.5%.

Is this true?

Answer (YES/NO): NO